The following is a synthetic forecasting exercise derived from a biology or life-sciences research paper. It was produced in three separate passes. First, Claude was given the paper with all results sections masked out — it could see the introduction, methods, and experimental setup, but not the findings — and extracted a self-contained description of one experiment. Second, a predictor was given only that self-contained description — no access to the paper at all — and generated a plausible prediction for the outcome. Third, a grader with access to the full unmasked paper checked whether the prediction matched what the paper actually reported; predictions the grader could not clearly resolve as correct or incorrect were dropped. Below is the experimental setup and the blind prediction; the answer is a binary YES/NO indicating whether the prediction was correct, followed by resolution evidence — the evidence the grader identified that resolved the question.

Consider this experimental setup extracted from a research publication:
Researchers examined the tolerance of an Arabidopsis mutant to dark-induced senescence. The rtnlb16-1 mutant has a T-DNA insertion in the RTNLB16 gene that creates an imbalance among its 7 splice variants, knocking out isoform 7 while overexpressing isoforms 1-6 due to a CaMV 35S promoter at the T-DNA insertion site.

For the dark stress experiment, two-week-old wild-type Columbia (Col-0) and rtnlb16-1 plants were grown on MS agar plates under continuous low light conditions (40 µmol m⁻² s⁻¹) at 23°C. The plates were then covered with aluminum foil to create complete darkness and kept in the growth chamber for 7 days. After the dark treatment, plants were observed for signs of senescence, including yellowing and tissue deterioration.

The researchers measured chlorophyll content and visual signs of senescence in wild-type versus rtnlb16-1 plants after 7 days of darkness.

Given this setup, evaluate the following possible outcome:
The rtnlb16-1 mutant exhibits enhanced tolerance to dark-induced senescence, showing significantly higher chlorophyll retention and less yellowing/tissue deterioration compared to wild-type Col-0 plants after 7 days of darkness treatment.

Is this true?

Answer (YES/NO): YES